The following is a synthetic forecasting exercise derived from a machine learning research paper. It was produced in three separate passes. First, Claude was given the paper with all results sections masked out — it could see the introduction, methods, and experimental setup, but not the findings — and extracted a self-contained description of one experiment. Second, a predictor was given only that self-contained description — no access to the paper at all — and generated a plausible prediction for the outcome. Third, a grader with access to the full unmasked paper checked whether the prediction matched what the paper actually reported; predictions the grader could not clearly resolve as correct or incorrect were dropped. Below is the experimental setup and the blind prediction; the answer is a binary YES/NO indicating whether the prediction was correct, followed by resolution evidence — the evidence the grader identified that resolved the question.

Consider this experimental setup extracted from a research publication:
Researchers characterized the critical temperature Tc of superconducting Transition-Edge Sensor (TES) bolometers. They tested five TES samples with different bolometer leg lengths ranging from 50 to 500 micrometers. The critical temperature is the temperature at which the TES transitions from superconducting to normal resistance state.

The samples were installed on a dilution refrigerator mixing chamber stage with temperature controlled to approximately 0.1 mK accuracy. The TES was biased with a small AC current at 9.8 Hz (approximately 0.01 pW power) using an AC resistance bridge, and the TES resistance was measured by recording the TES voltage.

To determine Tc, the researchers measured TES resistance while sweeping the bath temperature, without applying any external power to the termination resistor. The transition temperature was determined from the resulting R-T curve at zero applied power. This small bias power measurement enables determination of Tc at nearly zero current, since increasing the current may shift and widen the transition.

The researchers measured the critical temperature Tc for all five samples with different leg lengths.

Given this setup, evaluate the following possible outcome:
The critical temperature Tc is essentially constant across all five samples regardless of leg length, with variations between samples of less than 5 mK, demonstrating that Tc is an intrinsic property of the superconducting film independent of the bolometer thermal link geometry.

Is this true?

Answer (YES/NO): NO